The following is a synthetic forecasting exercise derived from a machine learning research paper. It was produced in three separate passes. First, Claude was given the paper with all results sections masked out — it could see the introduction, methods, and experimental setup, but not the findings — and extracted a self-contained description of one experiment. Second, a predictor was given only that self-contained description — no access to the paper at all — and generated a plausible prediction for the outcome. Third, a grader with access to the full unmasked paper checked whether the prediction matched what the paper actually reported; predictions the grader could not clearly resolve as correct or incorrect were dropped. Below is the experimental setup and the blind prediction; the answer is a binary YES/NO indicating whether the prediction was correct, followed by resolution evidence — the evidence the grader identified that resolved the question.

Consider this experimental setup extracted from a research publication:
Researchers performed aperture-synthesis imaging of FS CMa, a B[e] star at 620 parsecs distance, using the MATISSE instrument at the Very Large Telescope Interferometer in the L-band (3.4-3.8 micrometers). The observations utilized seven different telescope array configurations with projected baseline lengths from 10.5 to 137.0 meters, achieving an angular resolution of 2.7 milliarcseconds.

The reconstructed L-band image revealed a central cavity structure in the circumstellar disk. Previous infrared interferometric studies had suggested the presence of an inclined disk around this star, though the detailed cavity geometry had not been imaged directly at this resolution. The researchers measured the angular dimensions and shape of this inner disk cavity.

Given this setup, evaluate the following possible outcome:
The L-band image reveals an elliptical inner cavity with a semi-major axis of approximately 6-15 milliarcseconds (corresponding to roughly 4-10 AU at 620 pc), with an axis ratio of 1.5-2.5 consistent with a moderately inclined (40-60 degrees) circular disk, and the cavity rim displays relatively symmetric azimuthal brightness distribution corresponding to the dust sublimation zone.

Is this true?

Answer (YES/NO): NO